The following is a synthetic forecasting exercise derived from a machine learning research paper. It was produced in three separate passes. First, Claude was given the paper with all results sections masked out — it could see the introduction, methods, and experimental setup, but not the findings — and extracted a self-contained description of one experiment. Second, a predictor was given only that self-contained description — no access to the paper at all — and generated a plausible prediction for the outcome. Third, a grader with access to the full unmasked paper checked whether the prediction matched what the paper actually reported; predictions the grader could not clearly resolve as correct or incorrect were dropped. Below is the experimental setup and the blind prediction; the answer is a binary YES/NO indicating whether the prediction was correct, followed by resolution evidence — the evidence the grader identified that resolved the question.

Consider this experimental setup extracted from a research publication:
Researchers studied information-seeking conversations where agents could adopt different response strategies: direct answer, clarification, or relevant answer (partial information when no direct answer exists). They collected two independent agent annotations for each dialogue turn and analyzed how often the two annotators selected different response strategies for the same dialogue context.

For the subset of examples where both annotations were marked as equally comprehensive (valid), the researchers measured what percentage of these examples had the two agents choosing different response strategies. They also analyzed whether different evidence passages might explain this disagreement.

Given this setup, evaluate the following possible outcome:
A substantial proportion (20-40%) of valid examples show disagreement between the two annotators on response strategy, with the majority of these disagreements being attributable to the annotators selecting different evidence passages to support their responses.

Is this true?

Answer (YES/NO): YES